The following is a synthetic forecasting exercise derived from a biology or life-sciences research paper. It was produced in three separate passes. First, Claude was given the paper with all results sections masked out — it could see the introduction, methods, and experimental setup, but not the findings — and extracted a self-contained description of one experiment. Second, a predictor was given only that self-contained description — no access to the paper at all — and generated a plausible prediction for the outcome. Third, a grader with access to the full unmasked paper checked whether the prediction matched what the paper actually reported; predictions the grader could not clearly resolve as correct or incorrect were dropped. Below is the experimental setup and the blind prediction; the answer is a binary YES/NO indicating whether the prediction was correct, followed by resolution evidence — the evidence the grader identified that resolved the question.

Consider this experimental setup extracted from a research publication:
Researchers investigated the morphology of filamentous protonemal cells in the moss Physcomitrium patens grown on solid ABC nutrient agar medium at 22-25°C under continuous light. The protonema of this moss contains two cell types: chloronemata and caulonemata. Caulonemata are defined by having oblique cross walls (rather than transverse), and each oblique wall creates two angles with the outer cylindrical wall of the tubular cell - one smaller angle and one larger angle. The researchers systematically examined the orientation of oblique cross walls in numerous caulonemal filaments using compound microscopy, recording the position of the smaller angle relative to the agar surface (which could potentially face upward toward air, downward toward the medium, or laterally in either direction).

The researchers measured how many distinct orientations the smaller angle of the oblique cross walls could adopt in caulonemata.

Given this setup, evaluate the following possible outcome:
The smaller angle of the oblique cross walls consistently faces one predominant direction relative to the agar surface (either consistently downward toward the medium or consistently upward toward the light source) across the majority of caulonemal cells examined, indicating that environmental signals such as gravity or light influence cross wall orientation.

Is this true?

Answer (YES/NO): NO